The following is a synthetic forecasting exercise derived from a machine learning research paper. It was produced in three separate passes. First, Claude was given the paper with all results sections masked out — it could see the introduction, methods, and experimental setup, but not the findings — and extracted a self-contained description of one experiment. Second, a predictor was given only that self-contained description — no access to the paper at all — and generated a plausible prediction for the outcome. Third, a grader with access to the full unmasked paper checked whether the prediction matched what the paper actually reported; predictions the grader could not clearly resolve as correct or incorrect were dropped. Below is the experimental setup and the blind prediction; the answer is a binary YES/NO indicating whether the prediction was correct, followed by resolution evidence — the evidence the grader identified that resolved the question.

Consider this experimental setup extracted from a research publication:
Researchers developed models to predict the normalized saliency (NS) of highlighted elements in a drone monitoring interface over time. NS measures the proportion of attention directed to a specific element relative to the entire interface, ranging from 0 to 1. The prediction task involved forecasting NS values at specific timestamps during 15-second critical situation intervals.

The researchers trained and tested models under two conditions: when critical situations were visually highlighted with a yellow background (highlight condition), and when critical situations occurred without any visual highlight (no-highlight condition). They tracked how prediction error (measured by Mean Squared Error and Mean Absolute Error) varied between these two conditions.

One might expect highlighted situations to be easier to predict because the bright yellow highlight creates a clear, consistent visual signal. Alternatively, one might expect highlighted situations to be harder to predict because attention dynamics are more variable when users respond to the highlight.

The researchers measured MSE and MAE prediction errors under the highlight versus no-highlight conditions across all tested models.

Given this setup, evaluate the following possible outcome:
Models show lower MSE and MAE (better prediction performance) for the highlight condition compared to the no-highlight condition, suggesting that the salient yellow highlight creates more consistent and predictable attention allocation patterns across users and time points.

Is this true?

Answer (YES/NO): NO